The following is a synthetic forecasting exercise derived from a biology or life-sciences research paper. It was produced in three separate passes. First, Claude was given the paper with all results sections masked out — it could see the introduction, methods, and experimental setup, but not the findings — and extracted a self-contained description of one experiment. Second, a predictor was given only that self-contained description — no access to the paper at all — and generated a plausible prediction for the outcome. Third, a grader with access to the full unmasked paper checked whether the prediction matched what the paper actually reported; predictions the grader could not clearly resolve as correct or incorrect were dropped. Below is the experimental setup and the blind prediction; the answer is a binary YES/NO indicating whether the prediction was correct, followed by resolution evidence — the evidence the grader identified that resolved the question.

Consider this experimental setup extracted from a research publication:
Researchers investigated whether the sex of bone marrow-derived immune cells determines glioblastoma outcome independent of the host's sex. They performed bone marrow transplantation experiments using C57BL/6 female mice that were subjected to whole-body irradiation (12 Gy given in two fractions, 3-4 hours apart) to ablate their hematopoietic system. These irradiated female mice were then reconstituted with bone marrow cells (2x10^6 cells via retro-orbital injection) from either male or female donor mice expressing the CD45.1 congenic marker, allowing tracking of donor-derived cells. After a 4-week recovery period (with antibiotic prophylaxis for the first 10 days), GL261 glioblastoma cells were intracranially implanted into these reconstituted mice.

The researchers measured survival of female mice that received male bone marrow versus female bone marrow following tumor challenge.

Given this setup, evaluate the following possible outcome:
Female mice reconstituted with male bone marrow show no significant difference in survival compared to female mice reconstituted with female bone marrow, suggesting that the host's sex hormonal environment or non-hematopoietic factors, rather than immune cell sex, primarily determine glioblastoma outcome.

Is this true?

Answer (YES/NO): NO